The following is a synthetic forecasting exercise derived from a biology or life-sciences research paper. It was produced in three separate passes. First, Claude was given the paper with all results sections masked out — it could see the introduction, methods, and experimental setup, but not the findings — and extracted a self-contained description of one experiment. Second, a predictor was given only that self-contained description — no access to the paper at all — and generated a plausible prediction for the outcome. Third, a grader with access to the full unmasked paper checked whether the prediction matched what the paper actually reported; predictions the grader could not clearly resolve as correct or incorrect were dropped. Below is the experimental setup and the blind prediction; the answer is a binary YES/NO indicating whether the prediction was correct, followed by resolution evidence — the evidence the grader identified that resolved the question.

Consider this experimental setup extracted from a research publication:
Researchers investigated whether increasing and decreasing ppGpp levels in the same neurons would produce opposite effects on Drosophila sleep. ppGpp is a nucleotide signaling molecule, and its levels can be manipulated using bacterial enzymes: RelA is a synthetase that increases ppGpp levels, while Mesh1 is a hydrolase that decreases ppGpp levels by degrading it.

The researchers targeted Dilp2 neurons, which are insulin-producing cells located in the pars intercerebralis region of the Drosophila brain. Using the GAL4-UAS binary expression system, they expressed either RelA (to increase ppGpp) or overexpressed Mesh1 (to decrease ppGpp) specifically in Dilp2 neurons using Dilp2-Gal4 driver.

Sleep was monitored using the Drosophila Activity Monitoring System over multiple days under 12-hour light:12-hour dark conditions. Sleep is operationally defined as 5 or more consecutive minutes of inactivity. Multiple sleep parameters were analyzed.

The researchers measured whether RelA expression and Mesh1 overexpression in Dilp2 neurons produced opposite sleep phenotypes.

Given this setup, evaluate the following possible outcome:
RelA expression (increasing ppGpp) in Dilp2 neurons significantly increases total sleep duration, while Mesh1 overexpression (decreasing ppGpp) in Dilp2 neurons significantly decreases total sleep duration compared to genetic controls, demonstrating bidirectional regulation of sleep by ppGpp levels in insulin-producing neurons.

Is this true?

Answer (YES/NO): NO